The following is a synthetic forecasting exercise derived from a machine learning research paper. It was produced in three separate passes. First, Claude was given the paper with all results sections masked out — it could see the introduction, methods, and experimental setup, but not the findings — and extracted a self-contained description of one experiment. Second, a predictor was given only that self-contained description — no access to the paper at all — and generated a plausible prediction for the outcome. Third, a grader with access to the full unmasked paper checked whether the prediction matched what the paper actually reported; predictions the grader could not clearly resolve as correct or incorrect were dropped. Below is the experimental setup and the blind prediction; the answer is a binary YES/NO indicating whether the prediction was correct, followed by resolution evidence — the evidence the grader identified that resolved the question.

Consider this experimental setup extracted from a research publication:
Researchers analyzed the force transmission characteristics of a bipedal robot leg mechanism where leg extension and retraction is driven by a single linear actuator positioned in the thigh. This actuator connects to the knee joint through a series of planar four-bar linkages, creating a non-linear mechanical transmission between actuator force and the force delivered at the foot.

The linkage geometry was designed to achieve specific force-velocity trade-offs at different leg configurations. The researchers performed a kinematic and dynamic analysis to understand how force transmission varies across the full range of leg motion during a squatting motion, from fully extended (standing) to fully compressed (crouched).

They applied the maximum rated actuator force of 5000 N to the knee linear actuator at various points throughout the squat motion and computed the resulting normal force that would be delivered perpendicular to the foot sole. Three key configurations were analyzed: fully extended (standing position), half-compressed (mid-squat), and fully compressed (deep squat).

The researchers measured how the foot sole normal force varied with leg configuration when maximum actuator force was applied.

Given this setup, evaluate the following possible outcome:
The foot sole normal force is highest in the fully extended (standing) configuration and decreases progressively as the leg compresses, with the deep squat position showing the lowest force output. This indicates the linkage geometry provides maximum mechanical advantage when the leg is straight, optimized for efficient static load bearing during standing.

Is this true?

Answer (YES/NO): NO